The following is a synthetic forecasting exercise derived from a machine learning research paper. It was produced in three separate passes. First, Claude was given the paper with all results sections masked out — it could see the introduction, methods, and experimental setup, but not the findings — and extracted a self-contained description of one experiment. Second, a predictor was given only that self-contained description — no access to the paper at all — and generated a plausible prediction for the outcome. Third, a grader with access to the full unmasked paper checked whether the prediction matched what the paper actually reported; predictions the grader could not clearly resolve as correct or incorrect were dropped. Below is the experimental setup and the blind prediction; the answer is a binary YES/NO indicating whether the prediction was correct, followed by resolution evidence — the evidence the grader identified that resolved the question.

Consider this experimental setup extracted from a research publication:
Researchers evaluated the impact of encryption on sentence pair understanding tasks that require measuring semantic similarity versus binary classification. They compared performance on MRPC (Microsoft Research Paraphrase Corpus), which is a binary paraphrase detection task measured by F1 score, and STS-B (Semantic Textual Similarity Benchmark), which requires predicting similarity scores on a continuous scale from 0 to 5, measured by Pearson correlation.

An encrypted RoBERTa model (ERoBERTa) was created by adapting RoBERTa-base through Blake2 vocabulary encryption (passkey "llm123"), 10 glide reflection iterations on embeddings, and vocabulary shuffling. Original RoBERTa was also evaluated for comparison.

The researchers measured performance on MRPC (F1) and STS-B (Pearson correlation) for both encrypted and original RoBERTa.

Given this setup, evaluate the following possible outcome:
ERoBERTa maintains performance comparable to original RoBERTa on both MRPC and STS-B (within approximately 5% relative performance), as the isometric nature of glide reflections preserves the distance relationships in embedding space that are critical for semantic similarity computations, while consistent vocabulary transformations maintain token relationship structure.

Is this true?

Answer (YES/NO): YES